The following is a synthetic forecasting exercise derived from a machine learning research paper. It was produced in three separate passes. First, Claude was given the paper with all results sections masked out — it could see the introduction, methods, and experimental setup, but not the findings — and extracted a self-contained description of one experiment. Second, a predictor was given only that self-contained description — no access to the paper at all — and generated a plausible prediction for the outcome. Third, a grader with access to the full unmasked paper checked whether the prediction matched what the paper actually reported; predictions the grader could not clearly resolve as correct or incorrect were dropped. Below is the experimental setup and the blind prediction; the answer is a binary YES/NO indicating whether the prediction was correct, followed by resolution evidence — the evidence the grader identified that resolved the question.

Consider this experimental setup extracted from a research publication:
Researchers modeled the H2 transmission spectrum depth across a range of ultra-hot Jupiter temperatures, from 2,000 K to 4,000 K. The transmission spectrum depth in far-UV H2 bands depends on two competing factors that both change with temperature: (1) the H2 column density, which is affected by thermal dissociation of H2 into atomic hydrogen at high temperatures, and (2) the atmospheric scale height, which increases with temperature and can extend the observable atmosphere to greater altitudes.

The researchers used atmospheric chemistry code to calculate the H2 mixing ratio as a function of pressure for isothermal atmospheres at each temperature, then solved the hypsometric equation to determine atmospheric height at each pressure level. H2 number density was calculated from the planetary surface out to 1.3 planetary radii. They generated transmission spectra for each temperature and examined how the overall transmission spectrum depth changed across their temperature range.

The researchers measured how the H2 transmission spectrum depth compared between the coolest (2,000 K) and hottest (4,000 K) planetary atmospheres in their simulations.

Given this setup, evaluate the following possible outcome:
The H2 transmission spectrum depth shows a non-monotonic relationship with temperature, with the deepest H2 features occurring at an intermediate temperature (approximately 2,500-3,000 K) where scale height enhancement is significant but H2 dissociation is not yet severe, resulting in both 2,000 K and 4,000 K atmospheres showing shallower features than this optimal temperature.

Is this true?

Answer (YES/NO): NO